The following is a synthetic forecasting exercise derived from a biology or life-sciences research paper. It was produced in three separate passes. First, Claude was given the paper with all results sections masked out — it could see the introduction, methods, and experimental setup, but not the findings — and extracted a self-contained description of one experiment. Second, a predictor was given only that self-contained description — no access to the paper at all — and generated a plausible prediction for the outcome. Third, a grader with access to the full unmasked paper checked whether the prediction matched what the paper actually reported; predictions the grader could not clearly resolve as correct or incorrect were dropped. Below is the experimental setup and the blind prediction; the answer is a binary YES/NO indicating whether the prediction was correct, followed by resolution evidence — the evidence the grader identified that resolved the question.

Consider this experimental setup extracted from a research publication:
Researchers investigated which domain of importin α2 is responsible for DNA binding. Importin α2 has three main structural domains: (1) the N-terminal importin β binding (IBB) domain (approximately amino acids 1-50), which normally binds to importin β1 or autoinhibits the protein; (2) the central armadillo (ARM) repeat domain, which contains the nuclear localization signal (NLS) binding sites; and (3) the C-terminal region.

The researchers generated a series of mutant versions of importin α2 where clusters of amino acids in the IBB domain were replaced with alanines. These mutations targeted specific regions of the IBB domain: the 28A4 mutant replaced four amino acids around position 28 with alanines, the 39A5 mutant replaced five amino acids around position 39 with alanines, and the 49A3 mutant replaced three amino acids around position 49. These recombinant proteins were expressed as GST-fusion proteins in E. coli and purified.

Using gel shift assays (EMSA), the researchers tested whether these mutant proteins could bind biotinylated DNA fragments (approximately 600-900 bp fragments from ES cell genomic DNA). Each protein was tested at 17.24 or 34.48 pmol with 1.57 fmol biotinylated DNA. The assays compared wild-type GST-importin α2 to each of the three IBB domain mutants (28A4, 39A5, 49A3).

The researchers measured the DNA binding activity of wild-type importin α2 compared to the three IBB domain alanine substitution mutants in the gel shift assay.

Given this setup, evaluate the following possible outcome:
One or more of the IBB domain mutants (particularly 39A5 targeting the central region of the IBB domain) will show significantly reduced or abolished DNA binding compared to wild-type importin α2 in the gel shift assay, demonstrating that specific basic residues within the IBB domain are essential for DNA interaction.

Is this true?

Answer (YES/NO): NO